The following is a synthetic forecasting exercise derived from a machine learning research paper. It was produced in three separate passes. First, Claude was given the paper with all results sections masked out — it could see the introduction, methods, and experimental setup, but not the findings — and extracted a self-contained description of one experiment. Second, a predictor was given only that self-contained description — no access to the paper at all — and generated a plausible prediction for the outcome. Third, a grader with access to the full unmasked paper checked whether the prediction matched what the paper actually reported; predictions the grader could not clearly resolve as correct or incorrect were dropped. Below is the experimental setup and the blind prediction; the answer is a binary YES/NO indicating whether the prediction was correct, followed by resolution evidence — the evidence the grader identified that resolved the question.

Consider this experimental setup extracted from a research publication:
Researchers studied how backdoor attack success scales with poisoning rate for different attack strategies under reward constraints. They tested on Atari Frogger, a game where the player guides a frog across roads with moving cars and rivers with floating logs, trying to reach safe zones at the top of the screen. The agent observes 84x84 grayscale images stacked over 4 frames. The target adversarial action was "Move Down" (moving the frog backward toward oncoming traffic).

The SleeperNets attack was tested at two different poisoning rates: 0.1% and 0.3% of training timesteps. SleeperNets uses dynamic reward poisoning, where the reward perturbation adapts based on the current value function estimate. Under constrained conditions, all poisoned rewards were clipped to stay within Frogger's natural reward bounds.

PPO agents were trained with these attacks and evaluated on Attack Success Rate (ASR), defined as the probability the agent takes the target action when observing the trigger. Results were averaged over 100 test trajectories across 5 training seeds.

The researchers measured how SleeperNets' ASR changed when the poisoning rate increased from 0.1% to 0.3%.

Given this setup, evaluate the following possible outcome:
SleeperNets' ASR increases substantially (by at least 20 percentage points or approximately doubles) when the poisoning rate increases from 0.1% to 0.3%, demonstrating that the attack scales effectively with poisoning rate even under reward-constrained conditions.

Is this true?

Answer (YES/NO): NO